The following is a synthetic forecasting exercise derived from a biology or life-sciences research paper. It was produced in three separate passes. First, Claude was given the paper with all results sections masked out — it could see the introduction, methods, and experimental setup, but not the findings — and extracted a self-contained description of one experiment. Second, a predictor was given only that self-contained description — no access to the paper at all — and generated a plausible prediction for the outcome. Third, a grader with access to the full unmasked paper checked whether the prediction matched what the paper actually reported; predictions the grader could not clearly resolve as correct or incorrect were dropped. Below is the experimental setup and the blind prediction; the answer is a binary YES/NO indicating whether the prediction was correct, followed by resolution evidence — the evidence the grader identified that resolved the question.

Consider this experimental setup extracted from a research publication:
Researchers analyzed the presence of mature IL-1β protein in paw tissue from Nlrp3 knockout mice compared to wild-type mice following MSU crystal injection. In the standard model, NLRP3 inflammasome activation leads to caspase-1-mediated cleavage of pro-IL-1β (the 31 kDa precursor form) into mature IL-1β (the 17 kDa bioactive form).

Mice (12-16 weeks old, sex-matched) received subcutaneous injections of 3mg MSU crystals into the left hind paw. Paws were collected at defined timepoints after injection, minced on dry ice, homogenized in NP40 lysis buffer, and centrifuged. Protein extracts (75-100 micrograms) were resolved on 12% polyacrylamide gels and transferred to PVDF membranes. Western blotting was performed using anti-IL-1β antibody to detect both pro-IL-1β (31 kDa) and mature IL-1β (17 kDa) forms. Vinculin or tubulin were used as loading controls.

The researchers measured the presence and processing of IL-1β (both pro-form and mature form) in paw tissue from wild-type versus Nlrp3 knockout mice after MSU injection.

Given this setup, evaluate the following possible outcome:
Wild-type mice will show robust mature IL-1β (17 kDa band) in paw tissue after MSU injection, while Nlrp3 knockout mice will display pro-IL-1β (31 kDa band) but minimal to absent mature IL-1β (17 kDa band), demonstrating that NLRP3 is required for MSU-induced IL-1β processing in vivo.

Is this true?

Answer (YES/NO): NO